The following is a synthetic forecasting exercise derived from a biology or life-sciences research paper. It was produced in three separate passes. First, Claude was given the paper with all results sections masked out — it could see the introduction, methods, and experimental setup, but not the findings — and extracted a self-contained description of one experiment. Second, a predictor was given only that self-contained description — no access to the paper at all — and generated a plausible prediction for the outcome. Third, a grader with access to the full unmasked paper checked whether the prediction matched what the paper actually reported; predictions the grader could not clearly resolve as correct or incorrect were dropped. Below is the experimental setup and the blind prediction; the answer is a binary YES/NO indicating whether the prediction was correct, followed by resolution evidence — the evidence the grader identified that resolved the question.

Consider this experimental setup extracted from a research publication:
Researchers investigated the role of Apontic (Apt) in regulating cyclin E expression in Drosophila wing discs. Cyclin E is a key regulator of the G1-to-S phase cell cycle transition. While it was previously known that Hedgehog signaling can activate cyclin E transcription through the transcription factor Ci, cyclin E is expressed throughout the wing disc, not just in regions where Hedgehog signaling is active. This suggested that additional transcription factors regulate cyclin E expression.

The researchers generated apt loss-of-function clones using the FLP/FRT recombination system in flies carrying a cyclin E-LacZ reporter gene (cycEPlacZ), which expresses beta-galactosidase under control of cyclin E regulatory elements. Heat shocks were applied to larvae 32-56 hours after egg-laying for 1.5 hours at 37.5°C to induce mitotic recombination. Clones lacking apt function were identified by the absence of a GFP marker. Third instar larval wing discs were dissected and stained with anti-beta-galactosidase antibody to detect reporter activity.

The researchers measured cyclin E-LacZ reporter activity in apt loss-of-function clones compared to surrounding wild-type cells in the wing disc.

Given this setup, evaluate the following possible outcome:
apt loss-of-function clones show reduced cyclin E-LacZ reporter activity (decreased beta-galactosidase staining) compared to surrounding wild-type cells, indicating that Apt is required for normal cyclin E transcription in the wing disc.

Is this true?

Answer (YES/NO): YES